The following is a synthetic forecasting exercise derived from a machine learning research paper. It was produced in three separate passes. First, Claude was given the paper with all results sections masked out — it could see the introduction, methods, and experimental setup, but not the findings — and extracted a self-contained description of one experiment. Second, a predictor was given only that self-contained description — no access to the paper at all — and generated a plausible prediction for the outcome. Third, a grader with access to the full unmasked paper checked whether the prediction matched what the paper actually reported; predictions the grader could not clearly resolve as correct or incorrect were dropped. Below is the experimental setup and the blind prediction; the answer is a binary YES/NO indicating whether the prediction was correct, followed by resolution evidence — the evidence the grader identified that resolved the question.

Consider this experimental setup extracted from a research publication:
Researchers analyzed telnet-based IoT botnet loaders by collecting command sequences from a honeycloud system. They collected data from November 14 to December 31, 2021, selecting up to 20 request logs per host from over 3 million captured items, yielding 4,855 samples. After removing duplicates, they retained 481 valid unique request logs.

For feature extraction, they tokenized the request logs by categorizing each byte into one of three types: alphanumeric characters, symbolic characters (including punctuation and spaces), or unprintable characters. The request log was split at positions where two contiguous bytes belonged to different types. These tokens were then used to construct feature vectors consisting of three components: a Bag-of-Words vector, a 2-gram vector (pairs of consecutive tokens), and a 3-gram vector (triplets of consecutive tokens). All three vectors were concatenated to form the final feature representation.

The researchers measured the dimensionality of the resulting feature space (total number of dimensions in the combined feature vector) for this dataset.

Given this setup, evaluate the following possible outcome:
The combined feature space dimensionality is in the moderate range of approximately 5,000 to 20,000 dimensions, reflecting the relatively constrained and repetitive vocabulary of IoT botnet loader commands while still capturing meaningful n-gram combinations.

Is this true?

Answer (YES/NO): YES